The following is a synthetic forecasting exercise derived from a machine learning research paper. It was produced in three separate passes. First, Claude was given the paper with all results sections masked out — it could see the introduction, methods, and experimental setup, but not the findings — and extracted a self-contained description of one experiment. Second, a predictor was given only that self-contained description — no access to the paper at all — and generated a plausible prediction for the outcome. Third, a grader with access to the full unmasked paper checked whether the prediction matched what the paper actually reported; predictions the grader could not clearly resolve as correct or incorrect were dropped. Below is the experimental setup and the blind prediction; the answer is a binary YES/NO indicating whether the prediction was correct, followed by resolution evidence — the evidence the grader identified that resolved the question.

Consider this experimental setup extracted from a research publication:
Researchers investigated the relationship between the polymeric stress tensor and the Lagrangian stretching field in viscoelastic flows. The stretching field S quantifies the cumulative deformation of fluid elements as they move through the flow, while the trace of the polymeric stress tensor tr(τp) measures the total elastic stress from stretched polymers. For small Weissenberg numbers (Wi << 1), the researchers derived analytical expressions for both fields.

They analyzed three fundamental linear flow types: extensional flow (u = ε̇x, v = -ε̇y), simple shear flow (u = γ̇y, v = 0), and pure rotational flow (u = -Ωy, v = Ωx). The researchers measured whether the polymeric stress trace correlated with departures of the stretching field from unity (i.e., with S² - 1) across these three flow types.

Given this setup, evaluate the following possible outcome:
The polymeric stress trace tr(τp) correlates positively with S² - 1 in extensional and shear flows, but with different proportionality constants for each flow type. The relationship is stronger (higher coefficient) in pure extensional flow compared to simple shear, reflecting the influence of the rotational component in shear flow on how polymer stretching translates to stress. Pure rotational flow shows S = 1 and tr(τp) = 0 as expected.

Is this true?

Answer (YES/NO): NO